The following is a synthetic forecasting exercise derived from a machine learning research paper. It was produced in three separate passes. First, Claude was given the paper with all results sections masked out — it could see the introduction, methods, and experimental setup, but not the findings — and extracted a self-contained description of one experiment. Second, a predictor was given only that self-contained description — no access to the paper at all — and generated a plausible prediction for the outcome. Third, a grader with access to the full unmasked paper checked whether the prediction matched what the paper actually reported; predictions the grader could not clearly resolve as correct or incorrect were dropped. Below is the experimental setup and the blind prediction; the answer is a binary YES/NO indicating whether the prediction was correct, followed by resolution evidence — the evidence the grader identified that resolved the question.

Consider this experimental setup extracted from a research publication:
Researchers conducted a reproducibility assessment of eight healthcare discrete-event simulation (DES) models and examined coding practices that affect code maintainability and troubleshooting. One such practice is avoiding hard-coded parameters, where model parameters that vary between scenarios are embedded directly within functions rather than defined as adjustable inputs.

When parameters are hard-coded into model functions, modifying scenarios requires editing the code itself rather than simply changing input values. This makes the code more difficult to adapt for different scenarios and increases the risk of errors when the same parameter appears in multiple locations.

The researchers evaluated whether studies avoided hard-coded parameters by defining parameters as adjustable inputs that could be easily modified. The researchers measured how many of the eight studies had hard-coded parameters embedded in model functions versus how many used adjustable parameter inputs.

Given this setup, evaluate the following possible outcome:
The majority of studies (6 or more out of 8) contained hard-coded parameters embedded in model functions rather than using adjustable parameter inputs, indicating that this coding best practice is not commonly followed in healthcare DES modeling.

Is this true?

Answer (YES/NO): NO